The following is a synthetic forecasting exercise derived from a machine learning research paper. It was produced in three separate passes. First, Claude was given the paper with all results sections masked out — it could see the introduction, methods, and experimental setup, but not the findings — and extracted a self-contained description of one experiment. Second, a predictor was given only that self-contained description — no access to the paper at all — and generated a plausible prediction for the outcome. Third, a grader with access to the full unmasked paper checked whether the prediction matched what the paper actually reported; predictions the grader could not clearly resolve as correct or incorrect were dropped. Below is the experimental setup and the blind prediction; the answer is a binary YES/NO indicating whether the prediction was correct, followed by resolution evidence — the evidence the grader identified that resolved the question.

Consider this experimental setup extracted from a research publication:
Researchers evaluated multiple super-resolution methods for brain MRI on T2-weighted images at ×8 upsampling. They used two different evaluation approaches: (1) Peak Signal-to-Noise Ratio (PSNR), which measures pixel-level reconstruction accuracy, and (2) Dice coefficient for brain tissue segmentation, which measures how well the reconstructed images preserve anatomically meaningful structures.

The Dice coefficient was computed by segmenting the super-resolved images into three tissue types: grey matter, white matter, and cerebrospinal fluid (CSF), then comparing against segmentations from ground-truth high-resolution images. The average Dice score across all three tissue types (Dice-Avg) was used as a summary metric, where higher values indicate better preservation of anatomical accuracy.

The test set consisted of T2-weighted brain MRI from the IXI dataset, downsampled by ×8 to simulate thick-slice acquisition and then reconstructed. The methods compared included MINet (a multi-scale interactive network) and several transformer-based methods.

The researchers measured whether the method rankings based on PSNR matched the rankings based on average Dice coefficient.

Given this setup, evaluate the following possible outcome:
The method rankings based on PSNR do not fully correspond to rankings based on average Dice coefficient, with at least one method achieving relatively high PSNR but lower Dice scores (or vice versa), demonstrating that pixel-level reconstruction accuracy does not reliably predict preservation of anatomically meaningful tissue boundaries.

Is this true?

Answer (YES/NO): YES